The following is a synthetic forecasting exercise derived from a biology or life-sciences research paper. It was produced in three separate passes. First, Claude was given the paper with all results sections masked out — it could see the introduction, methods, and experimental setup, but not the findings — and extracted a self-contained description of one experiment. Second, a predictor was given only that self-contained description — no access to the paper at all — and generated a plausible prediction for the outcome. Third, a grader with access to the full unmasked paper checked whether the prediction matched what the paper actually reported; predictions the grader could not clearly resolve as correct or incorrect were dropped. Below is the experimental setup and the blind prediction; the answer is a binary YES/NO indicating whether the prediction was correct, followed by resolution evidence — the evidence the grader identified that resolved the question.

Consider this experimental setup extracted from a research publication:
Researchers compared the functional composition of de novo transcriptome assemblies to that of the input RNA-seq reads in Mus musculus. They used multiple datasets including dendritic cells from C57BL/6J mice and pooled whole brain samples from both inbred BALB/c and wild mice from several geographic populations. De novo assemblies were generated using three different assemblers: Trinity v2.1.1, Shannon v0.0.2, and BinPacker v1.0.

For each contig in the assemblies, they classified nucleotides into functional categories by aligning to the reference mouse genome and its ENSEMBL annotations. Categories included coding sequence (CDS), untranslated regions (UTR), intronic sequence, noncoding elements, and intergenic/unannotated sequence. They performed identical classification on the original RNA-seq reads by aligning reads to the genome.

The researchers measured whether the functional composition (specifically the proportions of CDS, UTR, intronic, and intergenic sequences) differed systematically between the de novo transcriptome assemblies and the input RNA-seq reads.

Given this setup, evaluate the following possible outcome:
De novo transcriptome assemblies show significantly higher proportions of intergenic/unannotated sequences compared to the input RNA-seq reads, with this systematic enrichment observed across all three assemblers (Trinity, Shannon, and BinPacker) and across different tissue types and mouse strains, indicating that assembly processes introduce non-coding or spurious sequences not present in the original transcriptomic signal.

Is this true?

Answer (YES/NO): NO